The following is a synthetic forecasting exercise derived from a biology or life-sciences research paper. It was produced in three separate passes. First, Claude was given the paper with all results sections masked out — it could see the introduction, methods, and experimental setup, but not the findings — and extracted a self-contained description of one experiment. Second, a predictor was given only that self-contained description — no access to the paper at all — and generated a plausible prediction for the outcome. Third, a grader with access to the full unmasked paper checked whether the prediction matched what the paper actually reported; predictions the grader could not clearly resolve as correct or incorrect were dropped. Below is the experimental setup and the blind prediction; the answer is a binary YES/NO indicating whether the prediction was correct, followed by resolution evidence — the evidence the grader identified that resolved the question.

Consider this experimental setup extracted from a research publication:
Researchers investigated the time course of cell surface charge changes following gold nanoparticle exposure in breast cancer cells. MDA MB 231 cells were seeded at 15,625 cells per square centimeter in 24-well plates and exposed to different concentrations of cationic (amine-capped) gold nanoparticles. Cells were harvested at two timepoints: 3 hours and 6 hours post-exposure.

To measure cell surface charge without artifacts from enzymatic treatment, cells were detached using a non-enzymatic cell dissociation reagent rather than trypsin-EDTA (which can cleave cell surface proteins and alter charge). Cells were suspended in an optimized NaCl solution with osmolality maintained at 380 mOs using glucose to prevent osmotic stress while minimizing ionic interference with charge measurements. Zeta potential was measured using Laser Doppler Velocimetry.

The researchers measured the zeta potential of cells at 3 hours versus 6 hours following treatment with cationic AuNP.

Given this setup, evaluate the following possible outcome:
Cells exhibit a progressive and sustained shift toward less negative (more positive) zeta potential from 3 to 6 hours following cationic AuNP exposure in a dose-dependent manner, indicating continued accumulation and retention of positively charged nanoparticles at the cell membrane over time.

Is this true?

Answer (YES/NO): NO